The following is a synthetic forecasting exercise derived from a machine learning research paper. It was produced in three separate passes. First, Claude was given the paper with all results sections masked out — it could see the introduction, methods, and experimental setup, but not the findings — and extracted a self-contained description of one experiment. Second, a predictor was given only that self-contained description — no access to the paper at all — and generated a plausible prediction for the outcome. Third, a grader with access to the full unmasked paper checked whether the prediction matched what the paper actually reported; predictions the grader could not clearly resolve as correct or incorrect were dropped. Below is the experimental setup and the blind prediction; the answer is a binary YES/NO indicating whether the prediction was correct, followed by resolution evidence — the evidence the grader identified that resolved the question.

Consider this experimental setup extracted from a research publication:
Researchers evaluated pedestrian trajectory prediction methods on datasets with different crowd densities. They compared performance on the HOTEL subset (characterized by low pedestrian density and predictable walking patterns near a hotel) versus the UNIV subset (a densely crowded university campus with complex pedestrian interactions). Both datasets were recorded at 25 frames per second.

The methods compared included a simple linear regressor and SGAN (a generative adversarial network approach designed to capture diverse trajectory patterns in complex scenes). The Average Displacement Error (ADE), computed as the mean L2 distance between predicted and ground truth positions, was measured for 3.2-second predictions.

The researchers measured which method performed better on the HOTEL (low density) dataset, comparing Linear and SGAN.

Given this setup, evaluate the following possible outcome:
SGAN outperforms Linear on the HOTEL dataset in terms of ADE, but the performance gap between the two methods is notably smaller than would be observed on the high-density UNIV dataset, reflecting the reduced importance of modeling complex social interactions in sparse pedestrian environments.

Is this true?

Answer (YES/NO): NO